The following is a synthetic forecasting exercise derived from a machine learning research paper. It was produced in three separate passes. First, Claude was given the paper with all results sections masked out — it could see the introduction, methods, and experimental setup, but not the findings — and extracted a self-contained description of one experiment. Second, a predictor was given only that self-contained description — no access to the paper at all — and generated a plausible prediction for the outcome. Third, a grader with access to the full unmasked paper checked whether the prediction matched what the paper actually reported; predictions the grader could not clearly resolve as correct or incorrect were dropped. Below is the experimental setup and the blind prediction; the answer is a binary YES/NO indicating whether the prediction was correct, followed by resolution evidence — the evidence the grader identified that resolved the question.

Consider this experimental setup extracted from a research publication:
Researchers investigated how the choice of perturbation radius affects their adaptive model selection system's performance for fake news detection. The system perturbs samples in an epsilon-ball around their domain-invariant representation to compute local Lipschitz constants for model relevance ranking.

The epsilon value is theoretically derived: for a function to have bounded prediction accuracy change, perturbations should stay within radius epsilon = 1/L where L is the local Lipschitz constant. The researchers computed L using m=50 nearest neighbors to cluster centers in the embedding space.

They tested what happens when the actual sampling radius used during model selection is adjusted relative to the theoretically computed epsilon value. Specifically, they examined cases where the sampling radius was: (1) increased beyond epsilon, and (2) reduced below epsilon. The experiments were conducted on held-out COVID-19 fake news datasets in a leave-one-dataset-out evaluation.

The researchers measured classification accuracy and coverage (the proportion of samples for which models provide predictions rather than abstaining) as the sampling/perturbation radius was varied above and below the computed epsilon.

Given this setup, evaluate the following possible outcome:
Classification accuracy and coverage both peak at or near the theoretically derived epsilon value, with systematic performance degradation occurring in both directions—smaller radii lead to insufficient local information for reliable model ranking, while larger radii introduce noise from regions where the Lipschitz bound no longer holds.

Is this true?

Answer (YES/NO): NO